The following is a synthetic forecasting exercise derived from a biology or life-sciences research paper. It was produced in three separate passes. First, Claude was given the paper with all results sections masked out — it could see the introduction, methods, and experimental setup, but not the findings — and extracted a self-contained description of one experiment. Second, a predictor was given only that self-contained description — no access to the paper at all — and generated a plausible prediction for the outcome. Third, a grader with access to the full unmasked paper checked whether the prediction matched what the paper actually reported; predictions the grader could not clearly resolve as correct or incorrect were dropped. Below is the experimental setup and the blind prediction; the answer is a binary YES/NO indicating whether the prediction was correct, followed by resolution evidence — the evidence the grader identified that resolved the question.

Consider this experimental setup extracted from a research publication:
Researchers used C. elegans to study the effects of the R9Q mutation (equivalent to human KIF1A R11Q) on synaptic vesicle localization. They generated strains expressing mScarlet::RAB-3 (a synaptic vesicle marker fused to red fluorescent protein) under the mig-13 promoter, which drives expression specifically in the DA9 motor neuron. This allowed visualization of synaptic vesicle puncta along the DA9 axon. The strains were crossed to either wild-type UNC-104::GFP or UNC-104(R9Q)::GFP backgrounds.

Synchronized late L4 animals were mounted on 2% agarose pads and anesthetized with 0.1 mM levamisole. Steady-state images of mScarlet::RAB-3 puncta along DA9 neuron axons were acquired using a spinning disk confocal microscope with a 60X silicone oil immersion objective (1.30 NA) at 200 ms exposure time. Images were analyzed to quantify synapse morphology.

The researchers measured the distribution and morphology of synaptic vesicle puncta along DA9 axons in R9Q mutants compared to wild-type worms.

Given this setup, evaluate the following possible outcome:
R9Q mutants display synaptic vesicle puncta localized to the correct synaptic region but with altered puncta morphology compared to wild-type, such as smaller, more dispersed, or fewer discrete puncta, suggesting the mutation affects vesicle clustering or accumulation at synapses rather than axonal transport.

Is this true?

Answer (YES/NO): NO